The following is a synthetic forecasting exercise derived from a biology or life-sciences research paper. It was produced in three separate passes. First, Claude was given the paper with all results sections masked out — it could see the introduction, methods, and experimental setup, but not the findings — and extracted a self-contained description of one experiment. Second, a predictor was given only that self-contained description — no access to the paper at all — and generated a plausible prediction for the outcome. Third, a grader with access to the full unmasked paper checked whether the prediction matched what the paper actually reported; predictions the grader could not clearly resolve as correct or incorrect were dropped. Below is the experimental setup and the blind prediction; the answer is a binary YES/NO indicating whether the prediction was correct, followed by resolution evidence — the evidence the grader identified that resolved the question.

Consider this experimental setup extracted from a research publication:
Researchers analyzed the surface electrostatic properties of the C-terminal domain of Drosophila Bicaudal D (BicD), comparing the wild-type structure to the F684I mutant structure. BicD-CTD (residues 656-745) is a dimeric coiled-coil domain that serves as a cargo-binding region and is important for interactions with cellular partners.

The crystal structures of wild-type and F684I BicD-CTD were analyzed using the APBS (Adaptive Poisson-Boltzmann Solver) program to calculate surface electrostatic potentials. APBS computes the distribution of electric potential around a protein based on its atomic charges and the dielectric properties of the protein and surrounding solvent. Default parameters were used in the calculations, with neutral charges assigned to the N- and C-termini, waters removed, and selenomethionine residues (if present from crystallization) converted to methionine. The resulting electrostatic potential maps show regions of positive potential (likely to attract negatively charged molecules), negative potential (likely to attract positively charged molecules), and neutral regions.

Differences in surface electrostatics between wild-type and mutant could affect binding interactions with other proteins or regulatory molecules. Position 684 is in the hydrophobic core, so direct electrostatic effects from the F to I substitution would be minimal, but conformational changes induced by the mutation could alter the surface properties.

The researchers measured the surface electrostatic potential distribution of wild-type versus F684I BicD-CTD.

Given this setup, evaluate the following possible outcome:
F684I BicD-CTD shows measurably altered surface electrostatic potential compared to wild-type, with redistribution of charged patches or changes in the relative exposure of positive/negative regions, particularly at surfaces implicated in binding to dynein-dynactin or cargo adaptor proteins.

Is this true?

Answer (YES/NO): YES